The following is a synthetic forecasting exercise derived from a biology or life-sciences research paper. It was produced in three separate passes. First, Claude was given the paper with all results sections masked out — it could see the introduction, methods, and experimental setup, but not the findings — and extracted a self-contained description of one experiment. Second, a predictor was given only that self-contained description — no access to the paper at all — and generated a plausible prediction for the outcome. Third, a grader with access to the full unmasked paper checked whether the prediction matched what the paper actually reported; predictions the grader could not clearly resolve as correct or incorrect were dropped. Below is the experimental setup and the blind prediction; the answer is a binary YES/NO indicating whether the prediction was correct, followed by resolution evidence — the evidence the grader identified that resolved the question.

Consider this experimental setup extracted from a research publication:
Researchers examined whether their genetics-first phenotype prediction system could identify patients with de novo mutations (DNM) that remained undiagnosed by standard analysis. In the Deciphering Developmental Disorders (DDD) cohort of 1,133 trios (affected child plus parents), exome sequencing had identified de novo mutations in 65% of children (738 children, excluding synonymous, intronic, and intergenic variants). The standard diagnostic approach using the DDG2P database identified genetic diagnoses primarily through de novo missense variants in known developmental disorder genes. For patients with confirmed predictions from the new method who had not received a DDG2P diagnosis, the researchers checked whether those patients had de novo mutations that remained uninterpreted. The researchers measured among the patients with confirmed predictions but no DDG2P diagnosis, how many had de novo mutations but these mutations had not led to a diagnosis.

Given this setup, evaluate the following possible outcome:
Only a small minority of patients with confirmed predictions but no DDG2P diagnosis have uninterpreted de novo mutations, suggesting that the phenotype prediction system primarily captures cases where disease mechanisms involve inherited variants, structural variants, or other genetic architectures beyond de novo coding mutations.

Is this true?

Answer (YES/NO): NO